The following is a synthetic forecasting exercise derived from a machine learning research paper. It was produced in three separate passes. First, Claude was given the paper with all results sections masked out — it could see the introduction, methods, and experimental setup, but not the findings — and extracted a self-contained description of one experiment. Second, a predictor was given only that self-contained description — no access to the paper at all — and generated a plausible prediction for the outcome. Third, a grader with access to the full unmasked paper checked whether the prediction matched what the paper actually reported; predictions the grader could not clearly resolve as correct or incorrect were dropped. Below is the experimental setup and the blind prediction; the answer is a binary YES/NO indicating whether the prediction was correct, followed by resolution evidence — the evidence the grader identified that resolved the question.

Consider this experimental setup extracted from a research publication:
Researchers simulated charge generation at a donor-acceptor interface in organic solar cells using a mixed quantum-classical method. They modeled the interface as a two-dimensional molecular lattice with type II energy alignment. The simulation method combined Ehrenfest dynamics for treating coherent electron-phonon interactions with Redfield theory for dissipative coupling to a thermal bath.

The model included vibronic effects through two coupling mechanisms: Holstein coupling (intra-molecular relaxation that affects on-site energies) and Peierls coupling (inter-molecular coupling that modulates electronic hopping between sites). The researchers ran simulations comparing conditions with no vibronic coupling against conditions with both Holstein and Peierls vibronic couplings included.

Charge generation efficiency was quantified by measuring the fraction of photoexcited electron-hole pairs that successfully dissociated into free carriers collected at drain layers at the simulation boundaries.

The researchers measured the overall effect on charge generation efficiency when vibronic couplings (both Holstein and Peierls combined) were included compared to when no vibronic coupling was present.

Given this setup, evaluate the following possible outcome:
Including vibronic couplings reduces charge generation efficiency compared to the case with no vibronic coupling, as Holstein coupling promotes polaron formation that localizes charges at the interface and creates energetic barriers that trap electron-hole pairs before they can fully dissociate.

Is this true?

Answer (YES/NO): NO